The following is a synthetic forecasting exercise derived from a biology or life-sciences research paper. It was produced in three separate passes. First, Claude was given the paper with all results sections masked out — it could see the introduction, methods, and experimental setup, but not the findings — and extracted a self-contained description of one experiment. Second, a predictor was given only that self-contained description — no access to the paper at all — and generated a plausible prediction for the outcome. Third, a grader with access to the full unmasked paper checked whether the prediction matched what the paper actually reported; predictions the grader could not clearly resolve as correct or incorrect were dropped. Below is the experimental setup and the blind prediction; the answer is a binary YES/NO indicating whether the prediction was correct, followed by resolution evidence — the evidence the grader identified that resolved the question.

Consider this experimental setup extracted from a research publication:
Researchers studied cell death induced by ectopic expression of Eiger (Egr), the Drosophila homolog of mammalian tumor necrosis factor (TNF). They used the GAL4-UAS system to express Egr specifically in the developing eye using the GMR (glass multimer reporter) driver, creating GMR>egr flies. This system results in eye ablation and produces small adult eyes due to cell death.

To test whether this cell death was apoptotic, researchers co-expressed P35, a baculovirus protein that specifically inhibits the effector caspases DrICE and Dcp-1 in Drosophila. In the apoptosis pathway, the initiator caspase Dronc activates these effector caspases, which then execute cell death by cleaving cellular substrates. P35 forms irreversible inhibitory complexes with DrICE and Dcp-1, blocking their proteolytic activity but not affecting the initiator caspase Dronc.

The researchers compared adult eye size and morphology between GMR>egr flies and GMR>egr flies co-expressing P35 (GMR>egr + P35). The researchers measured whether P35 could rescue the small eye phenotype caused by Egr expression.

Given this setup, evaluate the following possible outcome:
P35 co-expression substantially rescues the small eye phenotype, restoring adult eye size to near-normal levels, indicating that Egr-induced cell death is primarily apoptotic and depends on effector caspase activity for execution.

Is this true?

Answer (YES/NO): NO